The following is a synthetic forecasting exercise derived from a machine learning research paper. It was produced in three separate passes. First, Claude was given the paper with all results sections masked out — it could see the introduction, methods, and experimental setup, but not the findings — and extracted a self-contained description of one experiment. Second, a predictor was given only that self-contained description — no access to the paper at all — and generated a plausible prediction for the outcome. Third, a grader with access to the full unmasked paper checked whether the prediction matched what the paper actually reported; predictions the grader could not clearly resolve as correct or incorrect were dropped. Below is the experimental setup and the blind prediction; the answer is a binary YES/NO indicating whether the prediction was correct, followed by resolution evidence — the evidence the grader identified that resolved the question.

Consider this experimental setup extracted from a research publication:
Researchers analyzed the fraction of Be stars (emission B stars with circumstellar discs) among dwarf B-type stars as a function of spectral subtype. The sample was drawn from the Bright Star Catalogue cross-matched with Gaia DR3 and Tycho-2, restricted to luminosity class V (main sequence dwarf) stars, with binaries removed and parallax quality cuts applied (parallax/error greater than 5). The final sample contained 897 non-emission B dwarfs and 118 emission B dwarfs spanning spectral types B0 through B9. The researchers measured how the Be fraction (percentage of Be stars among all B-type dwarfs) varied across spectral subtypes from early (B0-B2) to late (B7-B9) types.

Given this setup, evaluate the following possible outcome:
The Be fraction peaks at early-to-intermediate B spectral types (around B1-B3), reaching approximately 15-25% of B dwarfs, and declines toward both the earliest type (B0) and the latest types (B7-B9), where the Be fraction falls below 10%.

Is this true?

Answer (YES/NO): NO